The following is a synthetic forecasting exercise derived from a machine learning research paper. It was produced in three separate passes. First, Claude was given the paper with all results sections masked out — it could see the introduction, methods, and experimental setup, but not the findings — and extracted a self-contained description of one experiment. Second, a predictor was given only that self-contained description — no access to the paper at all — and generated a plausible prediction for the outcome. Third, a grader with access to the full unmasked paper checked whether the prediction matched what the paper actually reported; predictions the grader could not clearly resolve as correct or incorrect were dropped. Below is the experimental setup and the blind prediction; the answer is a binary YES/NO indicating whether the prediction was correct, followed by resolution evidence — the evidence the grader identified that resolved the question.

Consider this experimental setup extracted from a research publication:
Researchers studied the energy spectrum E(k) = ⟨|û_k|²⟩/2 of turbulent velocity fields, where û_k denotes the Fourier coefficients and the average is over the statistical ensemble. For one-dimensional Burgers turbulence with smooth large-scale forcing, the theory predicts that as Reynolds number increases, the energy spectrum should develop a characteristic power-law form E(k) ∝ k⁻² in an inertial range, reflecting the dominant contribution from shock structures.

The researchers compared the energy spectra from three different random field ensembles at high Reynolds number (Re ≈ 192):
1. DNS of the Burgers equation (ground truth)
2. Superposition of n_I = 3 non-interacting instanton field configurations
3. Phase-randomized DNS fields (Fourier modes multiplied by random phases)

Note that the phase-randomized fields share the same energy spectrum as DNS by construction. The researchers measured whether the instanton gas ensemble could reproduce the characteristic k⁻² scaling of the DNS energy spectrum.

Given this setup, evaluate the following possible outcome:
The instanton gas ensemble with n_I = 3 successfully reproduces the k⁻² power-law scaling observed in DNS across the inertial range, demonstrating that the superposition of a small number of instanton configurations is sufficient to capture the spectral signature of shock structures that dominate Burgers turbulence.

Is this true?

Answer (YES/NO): YES